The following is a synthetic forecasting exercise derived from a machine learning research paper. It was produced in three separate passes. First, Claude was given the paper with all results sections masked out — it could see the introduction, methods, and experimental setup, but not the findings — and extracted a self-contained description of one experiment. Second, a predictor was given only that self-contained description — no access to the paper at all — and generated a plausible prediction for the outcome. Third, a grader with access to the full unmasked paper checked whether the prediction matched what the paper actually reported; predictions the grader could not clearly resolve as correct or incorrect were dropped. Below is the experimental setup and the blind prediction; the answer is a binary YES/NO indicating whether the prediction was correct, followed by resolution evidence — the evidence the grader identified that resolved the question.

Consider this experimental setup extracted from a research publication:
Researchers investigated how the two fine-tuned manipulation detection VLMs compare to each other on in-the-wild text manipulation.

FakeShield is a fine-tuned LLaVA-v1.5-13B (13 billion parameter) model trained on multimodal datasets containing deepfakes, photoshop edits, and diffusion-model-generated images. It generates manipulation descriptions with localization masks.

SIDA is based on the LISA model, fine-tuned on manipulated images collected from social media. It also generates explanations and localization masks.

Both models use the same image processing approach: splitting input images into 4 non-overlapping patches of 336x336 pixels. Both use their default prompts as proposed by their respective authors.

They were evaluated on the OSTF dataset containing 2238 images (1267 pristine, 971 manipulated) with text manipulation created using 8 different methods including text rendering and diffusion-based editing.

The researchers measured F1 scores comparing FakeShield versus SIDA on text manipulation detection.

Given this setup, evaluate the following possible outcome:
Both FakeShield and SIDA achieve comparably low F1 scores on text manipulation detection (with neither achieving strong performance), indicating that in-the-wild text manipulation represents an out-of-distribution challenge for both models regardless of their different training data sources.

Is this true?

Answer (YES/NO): YES